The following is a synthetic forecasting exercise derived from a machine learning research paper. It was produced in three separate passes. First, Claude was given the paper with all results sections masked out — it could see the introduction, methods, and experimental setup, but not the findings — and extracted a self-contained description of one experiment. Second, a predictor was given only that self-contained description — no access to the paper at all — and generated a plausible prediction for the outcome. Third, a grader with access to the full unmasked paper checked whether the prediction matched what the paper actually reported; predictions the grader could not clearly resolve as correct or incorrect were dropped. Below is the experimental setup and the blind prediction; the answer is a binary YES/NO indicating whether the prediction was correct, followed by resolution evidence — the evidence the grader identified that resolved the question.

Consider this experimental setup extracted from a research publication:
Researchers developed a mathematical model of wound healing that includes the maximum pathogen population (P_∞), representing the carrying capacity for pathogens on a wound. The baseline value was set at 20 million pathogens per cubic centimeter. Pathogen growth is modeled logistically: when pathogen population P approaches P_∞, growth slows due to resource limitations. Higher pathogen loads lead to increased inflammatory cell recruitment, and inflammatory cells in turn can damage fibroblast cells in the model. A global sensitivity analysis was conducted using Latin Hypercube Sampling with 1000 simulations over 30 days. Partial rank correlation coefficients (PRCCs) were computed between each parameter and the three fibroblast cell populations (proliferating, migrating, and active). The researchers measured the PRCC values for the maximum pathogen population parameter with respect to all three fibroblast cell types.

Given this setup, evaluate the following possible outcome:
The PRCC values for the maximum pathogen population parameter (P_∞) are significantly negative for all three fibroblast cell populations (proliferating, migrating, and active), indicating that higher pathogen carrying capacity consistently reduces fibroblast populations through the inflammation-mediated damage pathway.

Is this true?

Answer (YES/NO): YES